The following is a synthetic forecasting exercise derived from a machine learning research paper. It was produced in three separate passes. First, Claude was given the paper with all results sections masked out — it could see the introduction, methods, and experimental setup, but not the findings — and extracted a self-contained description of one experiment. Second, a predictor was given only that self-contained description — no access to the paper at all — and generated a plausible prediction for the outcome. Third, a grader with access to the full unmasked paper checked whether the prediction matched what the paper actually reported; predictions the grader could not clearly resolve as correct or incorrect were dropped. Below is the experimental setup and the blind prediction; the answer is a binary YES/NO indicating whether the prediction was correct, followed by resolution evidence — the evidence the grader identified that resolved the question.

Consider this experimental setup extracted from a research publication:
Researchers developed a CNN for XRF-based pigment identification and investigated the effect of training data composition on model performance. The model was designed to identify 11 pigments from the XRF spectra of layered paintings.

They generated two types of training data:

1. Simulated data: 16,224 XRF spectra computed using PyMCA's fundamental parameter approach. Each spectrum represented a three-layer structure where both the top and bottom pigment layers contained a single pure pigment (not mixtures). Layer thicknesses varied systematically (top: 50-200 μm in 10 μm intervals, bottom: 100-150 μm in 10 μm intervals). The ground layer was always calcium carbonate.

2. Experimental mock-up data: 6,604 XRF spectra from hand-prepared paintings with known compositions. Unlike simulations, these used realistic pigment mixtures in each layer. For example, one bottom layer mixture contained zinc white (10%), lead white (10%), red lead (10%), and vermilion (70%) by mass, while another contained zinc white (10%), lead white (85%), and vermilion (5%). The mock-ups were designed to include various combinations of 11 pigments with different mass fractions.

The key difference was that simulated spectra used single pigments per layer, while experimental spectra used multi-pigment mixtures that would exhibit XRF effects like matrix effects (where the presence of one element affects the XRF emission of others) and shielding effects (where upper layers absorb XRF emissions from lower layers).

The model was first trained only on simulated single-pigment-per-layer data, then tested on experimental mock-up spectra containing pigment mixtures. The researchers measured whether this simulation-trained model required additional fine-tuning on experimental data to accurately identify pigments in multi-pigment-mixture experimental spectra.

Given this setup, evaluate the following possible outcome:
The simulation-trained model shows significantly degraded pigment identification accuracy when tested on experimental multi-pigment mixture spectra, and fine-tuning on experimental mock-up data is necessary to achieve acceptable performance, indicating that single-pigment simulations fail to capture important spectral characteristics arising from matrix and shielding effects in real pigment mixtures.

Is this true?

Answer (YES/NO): YES